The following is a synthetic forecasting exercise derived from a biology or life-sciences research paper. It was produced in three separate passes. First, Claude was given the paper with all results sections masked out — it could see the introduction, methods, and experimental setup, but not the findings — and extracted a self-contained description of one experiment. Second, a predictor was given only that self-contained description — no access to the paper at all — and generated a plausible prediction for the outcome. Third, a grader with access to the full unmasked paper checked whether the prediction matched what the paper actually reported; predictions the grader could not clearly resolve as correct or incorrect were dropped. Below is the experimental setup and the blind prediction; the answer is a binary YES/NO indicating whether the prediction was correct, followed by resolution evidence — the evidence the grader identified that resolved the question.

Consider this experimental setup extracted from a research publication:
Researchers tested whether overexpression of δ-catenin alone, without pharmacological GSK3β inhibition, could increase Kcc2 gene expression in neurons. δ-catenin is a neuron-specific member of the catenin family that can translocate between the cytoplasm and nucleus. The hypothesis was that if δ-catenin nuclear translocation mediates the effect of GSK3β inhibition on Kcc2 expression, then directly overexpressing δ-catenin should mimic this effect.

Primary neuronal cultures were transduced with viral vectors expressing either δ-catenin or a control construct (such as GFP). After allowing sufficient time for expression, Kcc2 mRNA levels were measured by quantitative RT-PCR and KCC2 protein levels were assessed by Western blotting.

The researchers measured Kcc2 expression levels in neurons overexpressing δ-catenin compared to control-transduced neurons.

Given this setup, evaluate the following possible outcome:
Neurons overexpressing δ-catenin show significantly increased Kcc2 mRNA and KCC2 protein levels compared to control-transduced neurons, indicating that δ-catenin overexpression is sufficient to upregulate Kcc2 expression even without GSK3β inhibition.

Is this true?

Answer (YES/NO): NO